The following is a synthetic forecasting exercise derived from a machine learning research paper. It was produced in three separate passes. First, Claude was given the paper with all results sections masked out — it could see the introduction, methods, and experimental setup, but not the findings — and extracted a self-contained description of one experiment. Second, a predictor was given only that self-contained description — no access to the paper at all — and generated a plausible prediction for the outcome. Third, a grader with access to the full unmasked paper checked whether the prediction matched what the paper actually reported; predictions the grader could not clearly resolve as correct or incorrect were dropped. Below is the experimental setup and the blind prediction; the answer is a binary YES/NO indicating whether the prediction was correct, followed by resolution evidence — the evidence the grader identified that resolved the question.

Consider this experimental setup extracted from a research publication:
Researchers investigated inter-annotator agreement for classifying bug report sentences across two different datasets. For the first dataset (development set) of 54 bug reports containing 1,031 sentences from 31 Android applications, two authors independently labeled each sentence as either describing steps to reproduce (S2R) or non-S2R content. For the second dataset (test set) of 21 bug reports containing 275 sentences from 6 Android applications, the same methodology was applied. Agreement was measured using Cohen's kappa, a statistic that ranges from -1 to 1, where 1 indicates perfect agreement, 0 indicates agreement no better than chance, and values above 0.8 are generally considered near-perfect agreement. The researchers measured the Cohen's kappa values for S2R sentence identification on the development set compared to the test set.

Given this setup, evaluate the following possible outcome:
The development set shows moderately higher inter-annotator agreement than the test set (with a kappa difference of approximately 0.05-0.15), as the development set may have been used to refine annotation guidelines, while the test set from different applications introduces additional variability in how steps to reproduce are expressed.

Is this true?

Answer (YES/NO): NO